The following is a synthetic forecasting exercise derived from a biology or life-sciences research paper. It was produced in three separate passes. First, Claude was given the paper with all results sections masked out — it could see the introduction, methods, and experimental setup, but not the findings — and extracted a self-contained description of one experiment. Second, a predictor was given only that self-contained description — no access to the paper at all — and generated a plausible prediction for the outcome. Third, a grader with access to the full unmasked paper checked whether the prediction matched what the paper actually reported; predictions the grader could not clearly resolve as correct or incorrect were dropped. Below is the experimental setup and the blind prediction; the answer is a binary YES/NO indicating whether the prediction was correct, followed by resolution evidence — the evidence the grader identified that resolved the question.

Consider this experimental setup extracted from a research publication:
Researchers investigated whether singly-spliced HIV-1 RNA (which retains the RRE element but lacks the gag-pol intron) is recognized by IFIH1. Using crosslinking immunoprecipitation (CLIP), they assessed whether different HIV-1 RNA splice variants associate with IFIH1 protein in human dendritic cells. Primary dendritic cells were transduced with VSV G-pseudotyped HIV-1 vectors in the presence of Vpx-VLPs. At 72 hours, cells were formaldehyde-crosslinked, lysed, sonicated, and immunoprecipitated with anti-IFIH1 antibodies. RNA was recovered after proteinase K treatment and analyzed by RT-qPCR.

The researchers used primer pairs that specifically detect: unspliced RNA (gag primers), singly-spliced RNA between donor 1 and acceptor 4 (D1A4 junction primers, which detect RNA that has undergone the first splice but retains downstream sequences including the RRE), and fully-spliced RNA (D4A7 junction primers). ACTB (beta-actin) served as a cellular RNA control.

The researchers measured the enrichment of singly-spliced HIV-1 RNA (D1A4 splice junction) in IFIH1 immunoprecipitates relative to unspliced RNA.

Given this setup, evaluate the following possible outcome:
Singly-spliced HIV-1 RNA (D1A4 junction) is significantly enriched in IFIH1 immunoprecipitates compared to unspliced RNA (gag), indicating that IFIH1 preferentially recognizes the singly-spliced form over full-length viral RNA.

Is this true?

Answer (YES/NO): NO